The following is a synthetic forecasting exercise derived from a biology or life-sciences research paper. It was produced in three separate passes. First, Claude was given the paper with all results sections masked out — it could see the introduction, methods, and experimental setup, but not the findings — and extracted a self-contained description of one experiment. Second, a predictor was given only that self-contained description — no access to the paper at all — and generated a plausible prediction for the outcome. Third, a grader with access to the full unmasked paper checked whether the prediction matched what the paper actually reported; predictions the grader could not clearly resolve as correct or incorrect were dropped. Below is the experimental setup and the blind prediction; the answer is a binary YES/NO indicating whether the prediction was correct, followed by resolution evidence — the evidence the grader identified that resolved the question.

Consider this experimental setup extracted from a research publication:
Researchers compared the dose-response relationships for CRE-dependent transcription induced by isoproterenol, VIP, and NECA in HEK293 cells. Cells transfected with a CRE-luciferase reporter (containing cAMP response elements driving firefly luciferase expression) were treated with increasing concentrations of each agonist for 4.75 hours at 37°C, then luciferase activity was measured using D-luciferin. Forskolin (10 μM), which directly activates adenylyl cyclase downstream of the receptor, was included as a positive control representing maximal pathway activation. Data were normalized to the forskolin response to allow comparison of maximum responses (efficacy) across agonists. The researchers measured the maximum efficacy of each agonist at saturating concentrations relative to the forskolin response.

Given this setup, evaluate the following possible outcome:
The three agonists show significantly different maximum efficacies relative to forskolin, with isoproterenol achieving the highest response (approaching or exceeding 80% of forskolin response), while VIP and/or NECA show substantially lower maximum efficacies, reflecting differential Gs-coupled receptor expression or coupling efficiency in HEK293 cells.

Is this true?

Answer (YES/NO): NO